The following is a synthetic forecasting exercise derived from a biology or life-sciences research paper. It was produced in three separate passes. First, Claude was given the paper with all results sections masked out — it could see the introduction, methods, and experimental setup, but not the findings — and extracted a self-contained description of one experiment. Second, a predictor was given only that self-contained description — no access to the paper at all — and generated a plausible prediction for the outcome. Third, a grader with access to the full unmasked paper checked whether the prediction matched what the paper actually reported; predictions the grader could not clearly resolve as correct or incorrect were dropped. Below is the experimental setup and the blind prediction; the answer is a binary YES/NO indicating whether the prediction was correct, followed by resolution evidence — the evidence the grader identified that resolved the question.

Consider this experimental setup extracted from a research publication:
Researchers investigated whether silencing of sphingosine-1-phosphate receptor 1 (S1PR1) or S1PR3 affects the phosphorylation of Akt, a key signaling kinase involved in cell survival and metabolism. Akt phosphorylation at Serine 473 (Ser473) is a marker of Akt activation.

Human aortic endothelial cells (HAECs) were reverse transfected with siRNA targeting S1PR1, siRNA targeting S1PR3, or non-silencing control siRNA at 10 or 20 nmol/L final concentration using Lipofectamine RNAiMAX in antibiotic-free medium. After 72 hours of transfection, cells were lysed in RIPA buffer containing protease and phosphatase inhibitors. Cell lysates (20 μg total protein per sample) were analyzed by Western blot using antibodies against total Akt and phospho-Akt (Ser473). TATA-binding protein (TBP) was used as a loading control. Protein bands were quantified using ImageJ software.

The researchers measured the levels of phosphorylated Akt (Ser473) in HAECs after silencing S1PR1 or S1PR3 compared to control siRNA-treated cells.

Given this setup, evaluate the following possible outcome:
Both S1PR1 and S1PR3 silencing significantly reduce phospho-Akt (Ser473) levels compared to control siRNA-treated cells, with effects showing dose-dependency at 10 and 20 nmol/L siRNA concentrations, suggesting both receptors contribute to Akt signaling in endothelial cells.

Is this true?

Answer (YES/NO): NO